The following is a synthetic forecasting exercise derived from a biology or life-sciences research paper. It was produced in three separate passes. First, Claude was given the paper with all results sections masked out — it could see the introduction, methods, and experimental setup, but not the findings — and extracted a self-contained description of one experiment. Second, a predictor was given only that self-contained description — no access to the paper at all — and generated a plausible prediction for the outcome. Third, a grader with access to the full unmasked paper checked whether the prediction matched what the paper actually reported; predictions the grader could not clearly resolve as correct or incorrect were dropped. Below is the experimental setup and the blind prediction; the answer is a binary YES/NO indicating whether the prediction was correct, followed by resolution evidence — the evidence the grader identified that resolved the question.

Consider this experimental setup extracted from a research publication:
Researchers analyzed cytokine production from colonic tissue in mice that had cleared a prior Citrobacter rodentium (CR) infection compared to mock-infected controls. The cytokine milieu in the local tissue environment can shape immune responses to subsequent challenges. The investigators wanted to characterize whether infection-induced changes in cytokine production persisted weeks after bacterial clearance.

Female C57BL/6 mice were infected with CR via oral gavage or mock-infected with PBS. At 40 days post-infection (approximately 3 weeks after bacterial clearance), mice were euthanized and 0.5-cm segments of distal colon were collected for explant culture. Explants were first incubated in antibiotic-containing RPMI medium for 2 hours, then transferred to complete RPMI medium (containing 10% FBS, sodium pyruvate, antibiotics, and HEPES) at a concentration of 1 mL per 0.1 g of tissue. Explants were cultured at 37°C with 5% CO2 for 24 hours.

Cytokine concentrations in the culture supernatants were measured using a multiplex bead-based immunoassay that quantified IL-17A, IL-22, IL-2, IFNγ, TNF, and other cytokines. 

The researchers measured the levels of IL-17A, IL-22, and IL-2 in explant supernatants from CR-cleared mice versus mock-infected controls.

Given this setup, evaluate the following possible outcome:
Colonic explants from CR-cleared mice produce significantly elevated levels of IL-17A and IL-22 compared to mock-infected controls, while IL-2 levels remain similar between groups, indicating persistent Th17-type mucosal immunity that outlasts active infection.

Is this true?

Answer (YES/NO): NO